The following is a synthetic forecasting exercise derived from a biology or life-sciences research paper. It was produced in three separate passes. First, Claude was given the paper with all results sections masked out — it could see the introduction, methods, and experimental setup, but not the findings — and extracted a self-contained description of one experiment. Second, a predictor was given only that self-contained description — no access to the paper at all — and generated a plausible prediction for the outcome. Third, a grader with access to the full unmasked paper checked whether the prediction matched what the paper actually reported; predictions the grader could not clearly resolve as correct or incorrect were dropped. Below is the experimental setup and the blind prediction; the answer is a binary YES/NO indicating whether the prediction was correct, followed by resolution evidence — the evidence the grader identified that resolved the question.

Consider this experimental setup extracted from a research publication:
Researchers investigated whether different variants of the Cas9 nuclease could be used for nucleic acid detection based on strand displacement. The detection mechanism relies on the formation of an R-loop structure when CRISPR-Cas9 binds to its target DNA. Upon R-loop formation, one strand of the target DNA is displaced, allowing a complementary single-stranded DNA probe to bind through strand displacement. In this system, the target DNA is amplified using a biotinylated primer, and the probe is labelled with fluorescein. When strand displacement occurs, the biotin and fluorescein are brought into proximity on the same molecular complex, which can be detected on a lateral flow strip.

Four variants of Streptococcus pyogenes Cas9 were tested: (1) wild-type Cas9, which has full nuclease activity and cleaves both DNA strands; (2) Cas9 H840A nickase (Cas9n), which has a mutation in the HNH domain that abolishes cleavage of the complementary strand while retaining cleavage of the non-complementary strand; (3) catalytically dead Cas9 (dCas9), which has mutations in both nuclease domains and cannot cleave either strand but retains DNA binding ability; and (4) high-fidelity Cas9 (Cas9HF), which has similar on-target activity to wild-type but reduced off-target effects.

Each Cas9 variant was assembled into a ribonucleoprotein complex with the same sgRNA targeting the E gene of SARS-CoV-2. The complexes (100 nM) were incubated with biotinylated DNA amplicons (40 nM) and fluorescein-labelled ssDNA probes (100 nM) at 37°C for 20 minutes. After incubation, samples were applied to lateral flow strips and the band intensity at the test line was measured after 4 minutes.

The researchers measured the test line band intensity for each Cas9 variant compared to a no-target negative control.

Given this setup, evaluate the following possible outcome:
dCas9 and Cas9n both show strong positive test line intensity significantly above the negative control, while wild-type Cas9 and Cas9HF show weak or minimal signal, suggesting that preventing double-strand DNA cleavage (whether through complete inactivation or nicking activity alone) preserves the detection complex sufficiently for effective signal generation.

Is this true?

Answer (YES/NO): NO